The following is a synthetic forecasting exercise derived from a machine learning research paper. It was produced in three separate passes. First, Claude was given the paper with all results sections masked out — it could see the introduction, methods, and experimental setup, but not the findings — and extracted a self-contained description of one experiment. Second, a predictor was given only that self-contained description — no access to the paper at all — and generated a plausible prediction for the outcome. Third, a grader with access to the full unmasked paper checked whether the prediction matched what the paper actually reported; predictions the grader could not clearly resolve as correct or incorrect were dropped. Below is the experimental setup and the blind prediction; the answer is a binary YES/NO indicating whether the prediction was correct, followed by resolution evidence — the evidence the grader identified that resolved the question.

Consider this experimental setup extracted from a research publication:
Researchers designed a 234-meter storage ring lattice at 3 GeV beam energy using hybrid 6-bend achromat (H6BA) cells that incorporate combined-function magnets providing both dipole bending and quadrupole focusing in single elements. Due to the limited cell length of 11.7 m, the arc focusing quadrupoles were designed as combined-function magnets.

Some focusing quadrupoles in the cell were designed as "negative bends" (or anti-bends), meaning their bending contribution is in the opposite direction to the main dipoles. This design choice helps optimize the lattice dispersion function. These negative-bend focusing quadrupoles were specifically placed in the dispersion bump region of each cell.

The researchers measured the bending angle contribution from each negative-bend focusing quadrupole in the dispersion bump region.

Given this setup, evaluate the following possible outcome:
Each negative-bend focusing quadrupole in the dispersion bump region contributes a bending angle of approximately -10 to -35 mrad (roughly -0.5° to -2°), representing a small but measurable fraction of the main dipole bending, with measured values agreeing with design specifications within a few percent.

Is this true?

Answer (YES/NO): NO